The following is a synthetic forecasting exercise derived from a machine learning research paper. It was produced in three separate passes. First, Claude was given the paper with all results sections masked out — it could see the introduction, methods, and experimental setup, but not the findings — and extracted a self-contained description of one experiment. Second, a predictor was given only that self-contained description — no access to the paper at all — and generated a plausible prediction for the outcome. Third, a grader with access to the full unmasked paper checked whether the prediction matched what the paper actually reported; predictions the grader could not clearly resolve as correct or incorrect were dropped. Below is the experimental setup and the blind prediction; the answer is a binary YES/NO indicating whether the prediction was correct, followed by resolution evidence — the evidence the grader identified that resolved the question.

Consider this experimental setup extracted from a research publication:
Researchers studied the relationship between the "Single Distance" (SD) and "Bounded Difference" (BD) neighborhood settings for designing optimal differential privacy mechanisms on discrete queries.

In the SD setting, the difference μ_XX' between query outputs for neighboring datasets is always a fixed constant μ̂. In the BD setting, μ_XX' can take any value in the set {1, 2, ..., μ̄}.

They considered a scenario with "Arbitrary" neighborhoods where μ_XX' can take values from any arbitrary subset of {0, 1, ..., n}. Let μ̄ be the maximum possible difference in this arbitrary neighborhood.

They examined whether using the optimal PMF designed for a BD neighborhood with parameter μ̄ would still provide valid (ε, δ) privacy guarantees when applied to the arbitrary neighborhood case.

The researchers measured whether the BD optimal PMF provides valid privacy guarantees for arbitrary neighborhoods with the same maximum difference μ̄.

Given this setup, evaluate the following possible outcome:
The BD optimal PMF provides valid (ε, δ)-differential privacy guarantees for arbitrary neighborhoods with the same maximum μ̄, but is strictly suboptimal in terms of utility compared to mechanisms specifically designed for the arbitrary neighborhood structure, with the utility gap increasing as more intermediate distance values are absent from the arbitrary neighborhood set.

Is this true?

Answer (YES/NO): NO